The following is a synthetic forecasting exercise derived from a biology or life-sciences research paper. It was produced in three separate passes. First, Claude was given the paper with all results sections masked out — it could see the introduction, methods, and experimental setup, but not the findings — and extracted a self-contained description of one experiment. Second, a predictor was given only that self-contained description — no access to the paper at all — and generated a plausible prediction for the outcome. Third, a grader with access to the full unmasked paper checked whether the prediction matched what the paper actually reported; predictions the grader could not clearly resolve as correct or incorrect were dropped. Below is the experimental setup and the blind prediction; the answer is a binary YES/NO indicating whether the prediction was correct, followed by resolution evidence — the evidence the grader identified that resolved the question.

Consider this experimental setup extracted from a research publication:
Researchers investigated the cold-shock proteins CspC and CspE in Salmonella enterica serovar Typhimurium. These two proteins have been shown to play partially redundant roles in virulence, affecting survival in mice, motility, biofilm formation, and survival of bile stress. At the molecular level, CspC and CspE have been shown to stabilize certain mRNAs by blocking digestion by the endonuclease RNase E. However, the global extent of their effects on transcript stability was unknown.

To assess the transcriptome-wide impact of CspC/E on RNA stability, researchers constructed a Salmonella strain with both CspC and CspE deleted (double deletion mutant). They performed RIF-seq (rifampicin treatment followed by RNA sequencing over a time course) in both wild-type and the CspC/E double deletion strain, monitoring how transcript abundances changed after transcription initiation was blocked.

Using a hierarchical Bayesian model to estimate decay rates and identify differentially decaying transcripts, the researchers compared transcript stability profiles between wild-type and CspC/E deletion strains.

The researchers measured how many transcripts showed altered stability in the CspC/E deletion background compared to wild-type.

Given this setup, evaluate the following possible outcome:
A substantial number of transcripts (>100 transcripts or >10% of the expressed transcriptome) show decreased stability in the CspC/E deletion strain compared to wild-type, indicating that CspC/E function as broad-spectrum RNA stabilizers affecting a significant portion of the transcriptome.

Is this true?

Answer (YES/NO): YES